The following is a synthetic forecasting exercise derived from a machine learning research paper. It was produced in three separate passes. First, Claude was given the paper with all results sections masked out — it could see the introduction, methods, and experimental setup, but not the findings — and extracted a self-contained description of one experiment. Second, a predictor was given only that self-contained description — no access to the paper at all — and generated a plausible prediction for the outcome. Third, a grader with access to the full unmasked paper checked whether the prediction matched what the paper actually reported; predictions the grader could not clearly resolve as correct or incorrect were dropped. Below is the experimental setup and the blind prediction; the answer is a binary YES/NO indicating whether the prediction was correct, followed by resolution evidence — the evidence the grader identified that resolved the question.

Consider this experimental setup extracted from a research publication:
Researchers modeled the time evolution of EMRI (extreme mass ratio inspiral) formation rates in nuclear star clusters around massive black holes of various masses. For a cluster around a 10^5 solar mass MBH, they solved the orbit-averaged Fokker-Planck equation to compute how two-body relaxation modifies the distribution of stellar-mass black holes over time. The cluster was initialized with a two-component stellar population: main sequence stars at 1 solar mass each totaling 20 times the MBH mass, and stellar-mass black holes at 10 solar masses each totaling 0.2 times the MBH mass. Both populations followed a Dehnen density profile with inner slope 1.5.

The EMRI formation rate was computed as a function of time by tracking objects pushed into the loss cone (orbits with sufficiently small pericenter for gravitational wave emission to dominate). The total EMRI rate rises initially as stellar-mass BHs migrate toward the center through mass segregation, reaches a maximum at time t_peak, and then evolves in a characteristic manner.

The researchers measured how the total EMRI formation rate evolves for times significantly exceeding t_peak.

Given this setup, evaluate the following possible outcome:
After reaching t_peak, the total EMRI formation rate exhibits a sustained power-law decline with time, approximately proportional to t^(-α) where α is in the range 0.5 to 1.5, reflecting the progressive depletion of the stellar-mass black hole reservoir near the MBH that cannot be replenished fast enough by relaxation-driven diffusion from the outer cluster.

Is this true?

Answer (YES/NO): NO